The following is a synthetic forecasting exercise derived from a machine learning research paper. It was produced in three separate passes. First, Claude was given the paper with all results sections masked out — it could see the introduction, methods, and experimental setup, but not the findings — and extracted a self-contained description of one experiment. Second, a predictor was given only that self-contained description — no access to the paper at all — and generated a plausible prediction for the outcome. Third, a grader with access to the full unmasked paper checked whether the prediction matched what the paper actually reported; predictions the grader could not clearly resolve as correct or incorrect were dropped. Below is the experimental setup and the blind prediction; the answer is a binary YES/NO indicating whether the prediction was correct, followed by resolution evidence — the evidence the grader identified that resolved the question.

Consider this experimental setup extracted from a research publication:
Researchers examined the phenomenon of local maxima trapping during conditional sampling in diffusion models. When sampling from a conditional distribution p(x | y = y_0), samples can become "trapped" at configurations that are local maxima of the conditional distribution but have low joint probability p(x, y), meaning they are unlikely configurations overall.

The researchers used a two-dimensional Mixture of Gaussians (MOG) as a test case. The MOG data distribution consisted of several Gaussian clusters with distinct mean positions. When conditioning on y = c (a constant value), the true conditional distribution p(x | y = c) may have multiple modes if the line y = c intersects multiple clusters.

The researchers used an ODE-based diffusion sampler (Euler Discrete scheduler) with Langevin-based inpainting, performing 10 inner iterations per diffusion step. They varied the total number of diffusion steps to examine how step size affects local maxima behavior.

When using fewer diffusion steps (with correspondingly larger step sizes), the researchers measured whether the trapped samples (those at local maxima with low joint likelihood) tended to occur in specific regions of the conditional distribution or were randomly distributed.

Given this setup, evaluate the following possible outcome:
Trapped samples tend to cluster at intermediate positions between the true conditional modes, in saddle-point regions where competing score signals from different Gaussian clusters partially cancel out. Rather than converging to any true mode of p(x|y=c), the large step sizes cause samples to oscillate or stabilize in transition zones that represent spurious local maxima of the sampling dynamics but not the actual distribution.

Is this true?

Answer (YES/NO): NO